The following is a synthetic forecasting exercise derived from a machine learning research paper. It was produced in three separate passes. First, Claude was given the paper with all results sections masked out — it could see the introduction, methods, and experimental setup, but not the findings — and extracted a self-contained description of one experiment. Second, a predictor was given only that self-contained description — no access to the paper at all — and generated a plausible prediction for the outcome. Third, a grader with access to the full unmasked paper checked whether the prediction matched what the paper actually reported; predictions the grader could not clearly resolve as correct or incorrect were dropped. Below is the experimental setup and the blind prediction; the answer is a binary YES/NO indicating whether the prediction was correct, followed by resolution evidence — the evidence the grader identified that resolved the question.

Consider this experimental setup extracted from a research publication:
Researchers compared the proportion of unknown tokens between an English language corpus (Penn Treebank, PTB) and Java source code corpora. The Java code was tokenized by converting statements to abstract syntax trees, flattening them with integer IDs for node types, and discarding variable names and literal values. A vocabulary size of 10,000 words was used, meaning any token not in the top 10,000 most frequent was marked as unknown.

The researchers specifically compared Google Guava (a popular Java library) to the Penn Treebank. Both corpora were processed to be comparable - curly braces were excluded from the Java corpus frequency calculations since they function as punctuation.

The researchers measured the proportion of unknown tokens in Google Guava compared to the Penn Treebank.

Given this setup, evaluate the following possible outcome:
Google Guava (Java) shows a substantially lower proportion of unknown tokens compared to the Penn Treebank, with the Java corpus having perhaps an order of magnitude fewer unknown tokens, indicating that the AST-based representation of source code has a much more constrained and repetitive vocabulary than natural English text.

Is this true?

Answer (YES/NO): NO